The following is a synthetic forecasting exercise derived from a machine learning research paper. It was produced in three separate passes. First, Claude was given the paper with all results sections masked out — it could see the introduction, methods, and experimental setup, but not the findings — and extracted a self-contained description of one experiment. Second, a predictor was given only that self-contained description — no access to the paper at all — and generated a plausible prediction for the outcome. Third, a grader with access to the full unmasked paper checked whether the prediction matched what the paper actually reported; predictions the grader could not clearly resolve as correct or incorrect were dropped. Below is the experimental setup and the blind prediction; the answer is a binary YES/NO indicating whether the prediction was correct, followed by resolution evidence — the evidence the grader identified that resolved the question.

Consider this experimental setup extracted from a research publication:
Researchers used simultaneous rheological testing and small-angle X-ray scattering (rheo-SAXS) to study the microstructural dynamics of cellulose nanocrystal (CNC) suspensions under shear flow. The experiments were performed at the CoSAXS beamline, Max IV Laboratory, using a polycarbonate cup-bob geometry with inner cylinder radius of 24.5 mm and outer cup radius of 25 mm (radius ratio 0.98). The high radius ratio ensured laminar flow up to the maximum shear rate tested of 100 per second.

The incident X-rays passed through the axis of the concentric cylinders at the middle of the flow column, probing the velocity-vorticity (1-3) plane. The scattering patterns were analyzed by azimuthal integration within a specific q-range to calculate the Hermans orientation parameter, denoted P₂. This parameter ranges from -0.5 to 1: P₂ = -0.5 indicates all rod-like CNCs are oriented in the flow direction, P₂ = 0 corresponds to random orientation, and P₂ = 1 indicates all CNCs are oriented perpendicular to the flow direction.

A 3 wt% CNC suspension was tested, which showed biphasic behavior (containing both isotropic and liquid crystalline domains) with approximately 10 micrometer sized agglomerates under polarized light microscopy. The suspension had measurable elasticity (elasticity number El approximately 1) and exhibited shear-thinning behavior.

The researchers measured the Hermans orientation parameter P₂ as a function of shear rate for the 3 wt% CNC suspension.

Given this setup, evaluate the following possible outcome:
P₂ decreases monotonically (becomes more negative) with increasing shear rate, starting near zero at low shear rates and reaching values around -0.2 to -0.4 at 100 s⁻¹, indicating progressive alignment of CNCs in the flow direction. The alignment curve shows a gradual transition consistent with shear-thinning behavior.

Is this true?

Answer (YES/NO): NO